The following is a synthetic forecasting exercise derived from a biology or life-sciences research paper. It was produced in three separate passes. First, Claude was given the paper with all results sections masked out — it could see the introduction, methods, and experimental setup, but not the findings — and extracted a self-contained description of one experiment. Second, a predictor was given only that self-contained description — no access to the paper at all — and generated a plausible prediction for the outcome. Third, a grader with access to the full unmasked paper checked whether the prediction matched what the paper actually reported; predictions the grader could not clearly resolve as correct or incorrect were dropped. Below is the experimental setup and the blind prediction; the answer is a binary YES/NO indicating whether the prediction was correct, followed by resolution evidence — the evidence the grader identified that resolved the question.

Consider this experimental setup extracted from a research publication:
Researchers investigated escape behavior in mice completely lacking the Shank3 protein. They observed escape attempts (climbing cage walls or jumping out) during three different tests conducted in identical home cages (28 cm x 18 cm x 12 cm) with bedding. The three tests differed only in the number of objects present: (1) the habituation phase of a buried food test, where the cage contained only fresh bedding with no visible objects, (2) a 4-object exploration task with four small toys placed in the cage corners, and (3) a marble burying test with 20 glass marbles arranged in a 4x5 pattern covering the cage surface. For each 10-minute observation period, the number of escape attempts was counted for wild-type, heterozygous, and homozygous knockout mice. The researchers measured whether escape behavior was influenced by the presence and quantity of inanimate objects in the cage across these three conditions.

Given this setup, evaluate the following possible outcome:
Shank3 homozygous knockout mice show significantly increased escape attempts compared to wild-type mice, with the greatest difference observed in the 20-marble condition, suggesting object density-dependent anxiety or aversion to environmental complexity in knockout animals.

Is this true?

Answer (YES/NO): YES